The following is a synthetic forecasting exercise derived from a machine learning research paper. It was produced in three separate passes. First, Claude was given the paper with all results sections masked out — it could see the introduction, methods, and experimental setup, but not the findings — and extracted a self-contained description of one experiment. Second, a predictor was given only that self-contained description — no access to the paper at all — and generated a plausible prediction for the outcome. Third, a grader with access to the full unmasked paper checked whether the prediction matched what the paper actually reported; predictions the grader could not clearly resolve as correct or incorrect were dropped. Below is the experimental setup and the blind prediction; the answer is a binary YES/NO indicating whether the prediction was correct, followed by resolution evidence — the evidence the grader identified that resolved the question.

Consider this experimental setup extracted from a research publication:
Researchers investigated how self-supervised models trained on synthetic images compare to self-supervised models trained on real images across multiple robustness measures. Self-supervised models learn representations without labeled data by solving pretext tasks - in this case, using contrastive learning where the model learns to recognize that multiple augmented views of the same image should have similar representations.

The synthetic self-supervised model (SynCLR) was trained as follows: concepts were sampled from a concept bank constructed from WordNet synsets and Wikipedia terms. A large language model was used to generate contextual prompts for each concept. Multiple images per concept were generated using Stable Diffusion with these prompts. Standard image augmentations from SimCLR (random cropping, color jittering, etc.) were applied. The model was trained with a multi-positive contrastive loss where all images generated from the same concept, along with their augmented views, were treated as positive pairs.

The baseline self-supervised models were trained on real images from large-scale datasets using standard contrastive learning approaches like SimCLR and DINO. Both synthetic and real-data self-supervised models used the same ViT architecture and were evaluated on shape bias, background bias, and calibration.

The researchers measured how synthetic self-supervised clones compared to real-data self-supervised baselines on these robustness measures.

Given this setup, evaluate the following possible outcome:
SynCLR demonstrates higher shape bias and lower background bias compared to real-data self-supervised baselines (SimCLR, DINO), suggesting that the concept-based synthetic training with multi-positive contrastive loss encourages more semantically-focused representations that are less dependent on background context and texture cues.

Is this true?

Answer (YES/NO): NO